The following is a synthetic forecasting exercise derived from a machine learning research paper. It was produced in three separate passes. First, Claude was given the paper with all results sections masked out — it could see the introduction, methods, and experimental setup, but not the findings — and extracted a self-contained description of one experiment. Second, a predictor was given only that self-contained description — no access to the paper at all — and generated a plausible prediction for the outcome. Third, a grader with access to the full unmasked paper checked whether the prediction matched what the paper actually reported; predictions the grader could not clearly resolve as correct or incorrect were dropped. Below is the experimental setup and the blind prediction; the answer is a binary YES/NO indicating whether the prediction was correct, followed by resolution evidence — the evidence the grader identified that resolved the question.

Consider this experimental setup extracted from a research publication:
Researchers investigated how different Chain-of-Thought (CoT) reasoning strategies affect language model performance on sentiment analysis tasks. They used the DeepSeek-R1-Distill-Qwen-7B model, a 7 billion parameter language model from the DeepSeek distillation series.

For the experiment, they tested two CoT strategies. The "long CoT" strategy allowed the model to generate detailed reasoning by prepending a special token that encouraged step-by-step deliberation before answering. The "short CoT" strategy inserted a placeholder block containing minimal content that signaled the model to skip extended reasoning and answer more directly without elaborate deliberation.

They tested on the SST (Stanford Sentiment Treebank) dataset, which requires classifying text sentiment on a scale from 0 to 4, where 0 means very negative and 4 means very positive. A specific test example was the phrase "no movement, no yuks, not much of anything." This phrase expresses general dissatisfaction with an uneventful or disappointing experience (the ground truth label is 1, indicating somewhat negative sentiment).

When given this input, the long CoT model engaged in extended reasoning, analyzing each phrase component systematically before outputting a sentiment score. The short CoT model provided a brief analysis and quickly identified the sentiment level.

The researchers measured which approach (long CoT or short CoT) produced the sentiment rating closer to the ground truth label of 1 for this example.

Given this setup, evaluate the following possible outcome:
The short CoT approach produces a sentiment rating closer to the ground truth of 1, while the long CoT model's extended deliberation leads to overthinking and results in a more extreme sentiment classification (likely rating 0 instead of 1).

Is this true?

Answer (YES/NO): YES